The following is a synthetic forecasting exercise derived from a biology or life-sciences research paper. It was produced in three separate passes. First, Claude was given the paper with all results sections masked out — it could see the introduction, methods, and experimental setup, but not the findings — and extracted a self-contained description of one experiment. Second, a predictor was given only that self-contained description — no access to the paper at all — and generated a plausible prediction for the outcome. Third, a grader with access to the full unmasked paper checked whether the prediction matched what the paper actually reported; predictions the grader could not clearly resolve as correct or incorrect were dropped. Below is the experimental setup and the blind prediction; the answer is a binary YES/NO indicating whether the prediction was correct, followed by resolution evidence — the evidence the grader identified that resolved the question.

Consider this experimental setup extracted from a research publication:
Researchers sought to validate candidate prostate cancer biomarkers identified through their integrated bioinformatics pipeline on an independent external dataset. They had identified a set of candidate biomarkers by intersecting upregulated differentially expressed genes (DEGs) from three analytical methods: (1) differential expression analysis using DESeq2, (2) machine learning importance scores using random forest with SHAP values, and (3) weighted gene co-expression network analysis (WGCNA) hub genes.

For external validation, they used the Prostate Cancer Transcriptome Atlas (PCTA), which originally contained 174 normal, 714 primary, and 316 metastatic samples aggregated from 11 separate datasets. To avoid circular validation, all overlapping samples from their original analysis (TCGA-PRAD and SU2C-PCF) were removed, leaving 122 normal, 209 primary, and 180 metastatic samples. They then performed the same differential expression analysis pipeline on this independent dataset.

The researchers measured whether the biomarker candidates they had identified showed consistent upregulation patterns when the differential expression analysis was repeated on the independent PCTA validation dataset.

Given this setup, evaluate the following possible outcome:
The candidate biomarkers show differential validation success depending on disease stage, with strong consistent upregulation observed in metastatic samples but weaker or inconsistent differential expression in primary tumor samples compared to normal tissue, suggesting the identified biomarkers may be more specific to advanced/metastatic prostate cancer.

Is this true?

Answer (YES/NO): NO